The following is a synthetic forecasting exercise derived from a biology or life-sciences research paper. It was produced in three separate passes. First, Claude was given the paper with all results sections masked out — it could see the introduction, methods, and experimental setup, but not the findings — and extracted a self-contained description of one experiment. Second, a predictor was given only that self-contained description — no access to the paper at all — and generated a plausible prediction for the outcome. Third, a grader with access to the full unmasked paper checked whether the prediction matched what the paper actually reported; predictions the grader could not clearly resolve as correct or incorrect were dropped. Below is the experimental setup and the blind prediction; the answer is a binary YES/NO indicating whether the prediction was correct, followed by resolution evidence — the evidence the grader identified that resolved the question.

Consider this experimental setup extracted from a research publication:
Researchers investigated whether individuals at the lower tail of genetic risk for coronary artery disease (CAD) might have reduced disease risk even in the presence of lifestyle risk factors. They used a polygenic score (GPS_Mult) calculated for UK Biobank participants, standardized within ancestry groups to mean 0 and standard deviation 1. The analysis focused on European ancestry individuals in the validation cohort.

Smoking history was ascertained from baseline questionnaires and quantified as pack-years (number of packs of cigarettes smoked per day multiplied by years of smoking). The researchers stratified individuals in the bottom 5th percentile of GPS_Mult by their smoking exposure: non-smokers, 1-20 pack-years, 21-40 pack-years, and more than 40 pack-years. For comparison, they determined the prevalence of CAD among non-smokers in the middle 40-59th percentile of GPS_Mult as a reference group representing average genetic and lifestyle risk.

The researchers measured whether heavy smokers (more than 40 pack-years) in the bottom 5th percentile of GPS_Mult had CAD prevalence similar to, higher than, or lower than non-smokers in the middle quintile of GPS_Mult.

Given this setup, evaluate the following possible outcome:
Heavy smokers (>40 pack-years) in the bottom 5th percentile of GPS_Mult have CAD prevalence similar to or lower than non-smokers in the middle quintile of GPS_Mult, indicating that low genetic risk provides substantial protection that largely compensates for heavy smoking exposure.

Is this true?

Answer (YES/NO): YES